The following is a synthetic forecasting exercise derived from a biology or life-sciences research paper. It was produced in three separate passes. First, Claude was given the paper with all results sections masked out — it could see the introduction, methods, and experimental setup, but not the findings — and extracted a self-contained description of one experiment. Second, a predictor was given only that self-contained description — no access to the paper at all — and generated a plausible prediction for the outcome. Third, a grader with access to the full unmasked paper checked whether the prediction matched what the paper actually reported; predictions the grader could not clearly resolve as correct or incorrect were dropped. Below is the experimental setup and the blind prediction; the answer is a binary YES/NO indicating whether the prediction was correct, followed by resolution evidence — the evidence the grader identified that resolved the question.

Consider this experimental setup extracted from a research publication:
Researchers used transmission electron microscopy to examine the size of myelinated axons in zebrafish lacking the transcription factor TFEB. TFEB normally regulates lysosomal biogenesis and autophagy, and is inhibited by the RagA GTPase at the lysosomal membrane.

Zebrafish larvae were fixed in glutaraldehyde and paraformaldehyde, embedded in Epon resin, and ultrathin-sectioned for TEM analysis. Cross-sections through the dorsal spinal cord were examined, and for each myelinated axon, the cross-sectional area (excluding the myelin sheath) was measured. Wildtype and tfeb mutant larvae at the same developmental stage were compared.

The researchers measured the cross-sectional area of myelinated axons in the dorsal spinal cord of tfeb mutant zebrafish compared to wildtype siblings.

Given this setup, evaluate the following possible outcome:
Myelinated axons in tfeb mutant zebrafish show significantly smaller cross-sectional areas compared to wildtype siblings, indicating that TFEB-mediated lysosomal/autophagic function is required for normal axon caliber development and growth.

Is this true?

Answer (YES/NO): NO